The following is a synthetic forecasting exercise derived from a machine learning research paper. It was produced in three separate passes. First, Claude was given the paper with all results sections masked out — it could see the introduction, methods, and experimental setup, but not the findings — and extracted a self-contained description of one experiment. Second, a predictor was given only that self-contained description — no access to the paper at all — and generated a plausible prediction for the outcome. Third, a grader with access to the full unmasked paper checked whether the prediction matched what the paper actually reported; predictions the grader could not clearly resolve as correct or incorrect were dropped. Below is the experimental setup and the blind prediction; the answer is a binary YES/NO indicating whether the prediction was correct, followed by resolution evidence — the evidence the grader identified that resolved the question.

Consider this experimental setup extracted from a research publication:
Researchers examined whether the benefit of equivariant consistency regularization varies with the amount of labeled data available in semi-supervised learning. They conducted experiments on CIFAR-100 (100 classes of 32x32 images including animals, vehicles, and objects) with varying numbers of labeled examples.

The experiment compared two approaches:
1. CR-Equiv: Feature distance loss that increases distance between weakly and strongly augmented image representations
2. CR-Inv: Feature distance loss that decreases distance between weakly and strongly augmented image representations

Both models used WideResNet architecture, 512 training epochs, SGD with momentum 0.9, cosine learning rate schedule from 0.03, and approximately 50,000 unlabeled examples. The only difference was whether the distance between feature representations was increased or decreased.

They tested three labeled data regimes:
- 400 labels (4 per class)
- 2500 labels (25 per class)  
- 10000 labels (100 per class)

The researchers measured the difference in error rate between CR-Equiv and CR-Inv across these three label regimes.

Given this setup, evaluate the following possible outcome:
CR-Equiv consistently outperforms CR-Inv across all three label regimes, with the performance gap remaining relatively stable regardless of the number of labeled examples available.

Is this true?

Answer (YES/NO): NO